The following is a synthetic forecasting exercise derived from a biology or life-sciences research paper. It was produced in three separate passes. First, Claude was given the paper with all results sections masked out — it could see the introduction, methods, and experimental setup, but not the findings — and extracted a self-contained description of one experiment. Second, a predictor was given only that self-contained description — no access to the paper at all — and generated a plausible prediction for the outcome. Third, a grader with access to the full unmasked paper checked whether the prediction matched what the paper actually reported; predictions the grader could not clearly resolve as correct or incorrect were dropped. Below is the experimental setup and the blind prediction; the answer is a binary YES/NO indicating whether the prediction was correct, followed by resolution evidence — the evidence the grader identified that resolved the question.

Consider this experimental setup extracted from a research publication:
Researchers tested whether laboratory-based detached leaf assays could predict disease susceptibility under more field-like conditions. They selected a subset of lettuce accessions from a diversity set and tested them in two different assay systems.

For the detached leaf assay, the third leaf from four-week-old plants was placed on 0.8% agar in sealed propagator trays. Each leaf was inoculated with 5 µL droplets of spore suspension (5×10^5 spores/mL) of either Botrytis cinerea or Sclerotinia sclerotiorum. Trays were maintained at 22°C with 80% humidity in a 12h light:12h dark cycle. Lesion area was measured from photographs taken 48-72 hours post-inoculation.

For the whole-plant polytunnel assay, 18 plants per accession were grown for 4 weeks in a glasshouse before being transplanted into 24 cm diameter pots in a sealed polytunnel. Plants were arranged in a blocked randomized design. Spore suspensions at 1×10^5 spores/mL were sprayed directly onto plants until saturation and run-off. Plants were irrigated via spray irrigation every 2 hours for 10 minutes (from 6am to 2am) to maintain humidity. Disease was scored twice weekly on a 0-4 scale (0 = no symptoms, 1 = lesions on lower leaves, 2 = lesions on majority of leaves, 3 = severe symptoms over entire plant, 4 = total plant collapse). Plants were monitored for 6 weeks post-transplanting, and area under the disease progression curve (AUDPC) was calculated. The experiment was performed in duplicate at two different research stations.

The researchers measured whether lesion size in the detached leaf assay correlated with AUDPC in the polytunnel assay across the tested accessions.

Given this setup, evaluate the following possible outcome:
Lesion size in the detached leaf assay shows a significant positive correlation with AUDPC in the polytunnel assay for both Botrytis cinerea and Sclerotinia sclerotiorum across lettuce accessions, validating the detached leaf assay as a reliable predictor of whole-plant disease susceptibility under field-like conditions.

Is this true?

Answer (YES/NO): NO